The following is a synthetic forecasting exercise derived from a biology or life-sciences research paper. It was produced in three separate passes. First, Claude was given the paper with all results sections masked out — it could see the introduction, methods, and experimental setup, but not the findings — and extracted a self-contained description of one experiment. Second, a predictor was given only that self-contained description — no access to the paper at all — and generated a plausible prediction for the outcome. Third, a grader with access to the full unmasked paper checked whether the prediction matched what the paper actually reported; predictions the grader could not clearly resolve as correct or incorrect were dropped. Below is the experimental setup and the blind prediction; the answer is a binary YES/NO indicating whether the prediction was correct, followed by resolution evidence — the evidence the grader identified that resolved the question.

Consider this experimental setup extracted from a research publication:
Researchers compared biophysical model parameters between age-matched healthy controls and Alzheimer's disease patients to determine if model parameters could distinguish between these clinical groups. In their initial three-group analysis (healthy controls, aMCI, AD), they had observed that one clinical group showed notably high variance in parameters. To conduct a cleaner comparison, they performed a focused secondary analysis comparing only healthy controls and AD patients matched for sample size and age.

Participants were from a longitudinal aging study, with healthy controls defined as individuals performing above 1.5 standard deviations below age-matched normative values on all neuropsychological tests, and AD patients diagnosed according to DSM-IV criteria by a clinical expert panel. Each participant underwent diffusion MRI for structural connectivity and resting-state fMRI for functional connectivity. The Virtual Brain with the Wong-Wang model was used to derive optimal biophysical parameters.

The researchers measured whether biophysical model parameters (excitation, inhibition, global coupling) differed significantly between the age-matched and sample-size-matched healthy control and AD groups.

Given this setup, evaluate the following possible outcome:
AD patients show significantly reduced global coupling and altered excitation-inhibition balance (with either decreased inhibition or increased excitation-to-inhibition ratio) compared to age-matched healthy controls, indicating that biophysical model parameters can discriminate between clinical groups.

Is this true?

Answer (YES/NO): NO